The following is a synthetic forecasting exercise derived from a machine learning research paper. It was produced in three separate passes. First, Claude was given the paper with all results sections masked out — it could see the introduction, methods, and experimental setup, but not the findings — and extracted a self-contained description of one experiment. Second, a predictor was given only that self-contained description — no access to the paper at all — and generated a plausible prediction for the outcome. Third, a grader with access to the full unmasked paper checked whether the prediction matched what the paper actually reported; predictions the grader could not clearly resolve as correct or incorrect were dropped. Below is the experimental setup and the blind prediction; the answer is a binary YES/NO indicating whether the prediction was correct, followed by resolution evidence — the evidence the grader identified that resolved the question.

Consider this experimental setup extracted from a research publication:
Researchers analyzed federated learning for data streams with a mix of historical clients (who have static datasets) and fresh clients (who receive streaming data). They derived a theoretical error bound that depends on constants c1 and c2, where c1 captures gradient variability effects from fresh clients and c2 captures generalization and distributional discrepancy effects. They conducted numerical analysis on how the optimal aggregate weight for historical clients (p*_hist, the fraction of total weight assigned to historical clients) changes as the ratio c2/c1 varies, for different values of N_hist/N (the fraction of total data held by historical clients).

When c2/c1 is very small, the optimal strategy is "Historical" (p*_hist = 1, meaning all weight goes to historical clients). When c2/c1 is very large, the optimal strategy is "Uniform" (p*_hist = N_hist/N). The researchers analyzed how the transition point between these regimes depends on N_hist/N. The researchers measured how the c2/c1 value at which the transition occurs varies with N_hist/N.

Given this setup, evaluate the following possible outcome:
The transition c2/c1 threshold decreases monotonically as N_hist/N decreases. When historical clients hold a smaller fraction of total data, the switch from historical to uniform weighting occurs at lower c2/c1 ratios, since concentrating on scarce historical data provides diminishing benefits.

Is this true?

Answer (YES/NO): YES